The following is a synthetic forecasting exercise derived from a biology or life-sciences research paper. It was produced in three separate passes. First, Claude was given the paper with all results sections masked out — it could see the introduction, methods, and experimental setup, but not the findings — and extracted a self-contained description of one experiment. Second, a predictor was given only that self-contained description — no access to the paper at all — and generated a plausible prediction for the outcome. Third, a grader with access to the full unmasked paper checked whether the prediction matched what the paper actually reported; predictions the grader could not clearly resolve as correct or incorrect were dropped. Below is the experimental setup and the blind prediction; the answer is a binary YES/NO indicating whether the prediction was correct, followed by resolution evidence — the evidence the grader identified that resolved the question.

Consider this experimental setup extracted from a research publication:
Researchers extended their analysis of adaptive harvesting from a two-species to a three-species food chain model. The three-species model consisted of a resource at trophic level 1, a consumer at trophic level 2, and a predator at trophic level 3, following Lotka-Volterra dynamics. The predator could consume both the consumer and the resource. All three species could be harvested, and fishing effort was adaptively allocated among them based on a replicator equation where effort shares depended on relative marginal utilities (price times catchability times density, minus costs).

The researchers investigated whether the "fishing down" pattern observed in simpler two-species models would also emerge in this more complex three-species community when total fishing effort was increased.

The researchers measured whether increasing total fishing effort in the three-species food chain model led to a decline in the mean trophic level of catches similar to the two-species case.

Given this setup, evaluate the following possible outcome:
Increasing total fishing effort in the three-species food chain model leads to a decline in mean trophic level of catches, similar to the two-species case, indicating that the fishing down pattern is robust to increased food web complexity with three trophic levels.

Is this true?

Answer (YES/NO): YES